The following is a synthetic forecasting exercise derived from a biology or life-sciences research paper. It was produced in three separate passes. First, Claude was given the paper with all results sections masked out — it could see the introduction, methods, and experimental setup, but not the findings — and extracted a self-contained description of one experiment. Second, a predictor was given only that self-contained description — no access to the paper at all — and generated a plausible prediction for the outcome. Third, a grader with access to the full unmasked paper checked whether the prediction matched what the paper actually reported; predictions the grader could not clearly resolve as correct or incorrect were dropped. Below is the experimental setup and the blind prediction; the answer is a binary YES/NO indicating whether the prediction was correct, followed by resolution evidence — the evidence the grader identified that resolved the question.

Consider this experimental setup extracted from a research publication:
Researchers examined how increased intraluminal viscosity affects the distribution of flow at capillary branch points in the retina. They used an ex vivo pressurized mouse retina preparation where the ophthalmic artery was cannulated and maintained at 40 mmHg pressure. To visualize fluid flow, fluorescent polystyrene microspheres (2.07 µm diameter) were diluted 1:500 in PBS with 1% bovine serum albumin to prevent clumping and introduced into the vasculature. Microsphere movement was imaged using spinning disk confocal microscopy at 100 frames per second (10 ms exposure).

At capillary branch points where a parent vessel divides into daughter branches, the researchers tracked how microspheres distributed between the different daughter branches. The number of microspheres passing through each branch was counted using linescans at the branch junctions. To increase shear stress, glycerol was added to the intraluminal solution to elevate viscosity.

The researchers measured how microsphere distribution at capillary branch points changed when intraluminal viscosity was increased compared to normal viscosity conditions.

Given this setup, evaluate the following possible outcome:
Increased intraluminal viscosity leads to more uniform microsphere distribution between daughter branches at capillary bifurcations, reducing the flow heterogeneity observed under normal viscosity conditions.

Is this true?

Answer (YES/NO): NO